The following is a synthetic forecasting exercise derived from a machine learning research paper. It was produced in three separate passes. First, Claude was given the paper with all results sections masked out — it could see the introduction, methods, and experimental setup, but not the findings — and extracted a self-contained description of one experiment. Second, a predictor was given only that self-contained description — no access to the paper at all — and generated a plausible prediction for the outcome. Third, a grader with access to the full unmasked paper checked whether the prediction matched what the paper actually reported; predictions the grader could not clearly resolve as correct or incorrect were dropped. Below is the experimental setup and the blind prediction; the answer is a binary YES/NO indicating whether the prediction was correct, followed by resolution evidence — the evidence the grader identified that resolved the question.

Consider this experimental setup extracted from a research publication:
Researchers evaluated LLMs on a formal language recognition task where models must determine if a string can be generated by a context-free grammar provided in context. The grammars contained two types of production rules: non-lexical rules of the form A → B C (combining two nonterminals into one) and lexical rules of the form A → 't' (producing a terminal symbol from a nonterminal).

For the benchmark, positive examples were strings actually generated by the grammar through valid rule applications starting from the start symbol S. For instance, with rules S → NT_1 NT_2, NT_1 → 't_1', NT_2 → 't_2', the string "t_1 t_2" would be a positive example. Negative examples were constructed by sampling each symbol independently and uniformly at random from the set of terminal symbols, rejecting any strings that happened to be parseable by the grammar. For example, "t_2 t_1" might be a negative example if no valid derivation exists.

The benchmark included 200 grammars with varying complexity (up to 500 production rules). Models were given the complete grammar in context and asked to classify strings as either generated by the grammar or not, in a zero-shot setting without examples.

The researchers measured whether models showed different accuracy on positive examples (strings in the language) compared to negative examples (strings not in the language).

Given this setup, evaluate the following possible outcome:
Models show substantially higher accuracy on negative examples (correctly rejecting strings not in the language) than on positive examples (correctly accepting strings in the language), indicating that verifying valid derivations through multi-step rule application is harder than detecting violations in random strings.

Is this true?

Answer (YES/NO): NO